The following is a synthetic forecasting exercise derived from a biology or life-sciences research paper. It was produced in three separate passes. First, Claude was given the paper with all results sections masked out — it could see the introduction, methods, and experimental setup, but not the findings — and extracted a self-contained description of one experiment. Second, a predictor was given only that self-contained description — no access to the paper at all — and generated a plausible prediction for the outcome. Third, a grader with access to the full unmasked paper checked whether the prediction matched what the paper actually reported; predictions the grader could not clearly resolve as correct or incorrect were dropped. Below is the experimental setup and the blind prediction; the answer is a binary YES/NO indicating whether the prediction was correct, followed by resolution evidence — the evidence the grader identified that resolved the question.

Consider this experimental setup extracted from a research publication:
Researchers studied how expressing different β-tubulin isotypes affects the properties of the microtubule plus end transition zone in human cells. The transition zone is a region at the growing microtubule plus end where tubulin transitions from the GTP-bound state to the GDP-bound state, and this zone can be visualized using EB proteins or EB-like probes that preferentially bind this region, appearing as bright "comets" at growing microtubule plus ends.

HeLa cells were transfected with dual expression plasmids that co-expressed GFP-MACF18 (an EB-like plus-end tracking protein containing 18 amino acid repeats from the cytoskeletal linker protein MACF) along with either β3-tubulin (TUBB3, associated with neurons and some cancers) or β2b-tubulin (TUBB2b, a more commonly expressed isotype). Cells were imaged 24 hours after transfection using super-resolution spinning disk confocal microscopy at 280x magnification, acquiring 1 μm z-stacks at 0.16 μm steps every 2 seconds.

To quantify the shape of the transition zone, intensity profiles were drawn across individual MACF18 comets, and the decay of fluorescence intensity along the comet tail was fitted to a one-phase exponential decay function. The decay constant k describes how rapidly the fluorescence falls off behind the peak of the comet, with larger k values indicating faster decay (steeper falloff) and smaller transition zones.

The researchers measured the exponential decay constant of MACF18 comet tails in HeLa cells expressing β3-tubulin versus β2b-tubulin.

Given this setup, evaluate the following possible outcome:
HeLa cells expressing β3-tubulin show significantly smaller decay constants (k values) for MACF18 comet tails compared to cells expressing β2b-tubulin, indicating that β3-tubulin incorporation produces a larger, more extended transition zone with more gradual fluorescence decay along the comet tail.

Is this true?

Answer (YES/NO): NO